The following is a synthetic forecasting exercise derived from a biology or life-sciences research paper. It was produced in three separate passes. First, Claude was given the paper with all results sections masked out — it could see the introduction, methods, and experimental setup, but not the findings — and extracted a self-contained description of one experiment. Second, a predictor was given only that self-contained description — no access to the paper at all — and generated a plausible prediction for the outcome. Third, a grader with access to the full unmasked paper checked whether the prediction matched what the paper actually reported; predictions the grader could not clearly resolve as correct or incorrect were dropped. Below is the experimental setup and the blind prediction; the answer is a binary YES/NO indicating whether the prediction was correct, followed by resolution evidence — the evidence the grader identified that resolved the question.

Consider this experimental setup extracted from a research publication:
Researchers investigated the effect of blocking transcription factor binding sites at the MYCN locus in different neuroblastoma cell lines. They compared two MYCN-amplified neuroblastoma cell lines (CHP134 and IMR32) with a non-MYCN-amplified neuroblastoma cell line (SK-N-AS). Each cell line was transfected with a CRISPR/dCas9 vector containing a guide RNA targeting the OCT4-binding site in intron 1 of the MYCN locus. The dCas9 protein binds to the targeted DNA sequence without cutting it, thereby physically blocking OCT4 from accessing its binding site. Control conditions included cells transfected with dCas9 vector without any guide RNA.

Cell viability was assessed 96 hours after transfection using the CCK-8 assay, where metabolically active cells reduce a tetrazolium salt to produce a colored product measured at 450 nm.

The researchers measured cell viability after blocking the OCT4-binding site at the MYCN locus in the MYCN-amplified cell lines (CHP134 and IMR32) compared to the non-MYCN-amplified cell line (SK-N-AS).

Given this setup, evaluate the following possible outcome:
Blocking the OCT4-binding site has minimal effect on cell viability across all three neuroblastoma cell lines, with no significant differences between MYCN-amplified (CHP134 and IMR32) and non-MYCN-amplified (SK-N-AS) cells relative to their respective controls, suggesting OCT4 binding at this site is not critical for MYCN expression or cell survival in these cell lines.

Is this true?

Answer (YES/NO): NO